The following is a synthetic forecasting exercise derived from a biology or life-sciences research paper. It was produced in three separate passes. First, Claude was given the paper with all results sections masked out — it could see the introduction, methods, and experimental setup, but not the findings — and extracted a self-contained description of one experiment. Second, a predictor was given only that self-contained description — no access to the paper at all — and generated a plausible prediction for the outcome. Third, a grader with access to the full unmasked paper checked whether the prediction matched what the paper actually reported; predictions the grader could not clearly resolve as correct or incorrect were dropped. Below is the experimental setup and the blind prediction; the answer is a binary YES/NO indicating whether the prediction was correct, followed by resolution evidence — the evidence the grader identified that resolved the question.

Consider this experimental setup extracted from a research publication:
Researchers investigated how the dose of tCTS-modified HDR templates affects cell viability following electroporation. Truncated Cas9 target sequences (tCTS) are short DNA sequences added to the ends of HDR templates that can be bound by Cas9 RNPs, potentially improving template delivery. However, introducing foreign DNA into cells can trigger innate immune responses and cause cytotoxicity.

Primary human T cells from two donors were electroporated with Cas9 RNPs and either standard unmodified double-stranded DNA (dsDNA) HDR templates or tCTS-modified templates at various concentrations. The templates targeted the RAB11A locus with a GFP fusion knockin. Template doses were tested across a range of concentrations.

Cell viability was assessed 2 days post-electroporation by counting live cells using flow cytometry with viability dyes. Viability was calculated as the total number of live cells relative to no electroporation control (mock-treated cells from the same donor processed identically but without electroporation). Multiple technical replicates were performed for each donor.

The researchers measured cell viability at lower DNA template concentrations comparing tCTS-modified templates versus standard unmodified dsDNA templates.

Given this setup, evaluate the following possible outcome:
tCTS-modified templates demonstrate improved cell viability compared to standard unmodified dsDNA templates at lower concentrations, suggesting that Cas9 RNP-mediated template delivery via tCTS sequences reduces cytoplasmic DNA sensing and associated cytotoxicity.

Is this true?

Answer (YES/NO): NO